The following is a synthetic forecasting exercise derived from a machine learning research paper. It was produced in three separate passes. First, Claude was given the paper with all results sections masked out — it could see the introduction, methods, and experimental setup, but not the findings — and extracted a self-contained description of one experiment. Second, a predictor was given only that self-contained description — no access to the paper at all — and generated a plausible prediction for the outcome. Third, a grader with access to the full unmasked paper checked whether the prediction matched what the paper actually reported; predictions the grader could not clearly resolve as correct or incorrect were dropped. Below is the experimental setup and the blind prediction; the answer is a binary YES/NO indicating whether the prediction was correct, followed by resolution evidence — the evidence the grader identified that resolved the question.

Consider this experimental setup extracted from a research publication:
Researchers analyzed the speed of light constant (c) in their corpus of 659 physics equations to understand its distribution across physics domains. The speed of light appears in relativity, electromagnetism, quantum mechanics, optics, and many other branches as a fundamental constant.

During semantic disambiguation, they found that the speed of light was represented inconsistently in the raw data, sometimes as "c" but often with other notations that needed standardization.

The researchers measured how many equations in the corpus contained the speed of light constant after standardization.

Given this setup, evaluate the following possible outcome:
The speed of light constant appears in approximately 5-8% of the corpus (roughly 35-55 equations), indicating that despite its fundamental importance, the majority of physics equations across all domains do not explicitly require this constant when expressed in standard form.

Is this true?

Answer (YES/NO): NO